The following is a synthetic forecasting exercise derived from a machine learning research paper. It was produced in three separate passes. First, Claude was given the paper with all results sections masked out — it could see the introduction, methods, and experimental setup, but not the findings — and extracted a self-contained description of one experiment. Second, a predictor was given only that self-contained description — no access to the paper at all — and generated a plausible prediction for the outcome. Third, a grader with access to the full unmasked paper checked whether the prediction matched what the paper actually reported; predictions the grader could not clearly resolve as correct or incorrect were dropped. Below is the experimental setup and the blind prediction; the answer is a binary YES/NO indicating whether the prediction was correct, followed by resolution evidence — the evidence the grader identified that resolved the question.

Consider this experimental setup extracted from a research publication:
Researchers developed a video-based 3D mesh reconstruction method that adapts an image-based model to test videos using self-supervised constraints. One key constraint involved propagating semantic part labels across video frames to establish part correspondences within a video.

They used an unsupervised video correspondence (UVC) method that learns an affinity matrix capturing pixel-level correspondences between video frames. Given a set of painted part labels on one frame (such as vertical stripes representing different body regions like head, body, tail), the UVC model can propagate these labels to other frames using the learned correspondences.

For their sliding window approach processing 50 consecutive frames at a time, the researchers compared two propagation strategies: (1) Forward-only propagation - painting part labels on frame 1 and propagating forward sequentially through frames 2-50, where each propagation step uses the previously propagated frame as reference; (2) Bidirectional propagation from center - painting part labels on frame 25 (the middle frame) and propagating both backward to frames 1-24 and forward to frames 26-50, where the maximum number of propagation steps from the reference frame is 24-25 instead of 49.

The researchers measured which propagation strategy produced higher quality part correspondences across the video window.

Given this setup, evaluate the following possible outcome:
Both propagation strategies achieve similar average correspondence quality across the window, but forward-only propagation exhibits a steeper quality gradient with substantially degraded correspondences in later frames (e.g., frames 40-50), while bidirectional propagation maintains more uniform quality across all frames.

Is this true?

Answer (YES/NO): NO